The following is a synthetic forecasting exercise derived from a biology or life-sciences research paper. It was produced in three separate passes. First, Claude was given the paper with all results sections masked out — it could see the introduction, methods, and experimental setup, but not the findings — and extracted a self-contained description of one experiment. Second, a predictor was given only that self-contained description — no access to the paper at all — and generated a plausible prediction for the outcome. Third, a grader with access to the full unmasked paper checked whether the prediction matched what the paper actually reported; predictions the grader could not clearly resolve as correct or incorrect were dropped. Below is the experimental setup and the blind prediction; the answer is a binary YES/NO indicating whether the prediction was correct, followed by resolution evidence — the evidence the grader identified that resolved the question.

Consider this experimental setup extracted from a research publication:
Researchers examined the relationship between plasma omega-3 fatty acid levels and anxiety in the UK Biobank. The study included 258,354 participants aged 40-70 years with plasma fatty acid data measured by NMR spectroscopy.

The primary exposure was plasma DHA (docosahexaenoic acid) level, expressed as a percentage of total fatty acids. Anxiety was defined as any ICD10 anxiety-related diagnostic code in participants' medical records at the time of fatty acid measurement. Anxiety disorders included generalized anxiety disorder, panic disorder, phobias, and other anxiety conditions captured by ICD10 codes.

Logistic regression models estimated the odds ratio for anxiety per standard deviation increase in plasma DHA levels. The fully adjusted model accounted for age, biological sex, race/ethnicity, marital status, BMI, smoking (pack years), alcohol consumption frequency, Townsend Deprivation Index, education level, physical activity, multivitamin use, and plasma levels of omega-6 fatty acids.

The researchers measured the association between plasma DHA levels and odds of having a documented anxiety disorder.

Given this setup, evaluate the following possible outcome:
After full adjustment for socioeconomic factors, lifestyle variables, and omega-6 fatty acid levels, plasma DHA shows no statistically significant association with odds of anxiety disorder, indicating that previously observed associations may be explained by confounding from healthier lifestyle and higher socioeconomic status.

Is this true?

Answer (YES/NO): YES